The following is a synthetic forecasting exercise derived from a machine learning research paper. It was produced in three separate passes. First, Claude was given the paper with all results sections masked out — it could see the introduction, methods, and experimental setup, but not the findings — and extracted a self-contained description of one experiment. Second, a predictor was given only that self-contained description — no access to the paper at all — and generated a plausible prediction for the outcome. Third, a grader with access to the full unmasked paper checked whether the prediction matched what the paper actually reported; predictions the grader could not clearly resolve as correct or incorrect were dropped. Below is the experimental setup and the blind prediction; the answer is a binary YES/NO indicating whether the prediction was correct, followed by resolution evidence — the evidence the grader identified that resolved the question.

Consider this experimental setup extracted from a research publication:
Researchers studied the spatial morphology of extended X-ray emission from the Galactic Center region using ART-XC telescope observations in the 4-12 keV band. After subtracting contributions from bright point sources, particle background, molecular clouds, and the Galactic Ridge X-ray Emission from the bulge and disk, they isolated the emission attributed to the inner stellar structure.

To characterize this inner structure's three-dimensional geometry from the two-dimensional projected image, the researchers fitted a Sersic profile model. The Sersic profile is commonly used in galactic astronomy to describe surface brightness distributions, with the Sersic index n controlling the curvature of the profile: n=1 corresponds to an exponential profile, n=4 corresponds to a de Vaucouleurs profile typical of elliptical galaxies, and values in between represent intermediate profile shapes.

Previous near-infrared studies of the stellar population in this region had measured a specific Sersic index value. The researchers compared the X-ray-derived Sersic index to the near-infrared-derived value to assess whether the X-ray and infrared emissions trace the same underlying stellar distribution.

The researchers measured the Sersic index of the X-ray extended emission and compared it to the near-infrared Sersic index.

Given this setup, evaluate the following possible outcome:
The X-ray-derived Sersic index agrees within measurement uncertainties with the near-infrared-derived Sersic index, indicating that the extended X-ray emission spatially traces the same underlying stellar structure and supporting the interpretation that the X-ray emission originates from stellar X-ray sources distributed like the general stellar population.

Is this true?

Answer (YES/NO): NO